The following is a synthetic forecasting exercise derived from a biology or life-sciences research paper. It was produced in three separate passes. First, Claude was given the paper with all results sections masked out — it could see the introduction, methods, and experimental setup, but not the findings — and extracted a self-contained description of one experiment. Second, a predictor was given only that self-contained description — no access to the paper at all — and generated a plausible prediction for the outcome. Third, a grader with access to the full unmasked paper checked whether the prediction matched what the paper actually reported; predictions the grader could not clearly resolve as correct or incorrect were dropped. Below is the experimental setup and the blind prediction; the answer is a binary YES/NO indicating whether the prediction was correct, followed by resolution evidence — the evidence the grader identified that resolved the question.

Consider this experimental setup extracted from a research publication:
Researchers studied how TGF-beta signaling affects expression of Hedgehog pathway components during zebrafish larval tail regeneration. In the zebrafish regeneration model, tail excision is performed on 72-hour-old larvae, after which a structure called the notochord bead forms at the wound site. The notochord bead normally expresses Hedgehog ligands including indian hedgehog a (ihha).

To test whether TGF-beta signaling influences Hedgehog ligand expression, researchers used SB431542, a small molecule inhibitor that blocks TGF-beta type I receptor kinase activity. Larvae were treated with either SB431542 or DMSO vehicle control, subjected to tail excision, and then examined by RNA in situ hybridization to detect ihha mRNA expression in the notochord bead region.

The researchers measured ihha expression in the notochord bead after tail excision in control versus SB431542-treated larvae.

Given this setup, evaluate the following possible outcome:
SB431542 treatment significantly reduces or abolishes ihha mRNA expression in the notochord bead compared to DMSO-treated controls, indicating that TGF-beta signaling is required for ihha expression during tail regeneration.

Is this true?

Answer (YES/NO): NO